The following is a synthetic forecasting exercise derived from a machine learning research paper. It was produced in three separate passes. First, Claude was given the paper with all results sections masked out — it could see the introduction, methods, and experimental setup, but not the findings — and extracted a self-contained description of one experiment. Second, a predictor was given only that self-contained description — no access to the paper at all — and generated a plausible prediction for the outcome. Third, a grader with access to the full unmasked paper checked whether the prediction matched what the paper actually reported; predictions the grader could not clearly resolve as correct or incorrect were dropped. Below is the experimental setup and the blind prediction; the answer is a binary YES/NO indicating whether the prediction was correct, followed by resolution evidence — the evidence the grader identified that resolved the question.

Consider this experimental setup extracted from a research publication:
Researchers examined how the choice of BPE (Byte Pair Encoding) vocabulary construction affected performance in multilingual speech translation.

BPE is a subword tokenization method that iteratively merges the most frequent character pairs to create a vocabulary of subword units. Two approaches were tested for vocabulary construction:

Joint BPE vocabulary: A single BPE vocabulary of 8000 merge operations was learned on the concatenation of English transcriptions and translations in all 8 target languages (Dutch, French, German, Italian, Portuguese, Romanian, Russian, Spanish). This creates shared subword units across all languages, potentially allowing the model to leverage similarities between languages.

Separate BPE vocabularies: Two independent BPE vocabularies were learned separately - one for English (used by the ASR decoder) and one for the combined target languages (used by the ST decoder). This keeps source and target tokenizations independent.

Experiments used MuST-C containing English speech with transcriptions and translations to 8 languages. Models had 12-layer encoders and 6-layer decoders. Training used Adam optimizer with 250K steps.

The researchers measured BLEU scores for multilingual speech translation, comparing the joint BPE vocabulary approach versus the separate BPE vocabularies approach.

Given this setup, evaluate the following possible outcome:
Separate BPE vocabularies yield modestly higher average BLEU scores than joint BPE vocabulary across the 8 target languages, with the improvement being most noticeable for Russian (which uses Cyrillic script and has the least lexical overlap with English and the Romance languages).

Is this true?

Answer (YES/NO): NO